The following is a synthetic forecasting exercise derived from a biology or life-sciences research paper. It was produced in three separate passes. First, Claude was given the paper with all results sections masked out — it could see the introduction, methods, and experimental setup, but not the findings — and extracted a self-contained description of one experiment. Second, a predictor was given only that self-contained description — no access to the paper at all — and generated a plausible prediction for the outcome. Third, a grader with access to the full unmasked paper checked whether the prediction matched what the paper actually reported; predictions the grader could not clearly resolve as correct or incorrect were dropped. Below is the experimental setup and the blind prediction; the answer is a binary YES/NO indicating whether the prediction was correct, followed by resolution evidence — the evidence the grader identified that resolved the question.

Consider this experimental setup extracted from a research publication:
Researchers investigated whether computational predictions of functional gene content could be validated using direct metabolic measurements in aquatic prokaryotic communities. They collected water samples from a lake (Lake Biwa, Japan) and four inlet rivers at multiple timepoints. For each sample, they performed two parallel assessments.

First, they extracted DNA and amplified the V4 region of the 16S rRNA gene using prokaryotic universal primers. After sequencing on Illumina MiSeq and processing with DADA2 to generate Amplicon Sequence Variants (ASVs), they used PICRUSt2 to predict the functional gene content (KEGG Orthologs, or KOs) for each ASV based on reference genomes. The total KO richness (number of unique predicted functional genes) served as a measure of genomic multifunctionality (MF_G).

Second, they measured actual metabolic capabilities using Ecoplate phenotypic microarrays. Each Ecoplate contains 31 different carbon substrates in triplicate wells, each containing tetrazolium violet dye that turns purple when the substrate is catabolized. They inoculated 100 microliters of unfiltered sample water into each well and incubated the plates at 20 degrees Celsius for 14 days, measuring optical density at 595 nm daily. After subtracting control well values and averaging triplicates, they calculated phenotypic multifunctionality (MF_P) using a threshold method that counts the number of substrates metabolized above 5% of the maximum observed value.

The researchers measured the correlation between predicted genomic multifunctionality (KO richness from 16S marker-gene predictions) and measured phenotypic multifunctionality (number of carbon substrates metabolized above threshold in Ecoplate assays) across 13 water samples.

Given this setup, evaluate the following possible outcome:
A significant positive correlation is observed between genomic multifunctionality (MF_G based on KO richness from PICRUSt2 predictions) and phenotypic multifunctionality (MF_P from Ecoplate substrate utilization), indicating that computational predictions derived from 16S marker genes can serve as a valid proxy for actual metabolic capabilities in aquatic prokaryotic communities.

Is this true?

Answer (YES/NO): YES